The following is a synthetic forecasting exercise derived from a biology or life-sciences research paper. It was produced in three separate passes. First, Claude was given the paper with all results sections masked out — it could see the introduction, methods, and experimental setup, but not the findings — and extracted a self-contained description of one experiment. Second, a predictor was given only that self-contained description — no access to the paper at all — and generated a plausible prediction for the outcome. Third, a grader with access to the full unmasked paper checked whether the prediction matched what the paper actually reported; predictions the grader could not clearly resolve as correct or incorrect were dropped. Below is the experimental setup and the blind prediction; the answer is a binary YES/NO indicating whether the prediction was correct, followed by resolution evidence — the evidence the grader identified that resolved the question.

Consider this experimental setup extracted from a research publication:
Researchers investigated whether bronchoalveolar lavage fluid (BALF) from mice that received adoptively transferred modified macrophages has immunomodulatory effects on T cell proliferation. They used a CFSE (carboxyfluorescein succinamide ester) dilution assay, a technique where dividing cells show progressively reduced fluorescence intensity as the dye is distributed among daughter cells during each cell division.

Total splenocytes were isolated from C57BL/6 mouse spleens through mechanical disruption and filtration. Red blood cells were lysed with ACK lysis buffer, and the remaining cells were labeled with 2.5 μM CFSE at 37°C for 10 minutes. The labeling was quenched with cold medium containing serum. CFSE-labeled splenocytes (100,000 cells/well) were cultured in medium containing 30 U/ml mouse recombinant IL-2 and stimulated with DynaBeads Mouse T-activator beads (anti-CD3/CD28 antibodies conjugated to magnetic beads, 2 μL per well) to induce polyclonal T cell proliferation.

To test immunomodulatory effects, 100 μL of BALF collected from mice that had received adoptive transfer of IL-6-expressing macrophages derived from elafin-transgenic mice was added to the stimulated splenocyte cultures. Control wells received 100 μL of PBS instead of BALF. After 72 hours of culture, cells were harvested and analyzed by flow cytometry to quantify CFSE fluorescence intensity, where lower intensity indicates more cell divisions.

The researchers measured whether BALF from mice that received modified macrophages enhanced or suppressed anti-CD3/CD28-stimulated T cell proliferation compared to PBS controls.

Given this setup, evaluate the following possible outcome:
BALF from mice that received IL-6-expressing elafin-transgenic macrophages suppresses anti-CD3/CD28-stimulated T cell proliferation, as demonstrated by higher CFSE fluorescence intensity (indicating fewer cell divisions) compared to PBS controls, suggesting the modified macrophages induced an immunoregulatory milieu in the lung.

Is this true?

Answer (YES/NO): YES